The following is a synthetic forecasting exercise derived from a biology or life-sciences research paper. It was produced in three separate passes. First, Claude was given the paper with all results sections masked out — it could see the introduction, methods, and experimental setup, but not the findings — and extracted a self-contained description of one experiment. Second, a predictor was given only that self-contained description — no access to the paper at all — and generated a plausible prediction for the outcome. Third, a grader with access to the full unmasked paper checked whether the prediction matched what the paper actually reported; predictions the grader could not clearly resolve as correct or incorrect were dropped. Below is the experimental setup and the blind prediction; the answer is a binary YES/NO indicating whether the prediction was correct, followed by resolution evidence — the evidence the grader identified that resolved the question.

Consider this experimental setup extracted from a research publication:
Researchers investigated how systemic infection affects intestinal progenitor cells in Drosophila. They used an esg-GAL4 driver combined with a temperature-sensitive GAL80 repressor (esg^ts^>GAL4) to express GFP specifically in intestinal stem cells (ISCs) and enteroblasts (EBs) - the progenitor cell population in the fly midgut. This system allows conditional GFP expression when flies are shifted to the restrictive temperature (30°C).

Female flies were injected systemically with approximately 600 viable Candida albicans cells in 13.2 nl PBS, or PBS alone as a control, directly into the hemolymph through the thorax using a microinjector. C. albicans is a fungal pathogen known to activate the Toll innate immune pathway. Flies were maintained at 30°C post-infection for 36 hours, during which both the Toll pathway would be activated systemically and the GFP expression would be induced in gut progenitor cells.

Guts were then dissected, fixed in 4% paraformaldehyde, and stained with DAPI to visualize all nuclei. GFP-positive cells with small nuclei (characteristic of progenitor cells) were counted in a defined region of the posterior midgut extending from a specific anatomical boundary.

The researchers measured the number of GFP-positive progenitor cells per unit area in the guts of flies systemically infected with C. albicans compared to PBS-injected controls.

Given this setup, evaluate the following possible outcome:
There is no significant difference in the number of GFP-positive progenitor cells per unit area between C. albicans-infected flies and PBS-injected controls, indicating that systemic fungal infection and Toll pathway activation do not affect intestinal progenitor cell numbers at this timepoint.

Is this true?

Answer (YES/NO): NO